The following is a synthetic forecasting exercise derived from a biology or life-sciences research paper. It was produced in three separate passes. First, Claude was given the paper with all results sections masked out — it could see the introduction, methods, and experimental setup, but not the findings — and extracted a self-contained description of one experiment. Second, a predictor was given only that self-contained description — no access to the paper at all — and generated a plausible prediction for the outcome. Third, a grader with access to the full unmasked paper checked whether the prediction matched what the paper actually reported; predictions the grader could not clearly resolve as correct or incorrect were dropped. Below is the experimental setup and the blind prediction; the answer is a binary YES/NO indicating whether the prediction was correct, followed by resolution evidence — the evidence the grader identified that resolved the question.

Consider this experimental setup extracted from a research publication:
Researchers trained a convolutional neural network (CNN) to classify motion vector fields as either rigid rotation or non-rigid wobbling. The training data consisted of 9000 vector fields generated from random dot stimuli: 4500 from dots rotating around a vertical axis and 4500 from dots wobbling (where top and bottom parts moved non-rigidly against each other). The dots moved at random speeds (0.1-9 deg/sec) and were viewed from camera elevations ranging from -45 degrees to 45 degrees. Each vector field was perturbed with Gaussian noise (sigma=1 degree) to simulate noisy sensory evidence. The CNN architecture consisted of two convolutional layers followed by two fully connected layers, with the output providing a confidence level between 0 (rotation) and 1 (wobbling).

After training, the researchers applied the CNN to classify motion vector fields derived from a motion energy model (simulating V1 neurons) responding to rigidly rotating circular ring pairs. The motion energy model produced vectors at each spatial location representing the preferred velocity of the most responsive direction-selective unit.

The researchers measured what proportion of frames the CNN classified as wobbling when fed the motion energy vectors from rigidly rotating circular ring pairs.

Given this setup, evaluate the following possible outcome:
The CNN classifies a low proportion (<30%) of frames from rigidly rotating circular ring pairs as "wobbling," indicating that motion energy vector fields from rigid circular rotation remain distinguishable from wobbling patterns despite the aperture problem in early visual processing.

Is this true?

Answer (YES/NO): NO